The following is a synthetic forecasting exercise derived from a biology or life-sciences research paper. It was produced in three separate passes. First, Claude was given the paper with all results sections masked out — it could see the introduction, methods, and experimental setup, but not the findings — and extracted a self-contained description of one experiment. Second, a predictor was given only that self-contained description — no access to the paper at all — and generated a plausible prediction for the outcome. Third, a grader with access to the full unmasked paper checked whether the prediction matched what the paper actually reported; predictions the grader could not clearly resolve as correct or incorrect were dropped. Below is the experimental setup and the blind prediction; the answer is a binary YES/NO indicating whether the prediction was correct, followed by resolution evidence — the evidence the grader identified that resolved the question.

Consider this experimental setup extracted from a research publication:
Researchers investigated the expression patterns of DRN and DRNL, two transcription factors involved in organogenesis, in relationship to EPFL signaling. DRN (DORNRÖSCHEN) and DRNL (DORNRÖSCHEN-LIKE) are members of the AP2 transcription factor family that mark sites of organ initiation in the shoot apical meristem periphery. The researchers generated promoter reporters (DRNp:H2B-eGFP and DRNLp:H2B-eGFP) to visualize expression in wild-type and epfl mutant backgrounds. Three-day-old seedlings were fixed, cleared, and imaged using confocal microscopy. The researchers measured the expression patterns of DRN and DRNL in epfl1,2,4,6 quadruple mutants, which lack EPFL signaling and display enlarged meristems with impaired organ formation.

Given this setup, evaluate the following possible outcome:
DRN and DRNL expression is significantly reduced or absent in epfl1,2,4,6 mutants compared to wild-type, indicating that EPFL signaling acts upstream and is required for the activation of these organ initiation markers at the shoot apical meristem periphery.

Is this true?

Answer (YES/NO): NO